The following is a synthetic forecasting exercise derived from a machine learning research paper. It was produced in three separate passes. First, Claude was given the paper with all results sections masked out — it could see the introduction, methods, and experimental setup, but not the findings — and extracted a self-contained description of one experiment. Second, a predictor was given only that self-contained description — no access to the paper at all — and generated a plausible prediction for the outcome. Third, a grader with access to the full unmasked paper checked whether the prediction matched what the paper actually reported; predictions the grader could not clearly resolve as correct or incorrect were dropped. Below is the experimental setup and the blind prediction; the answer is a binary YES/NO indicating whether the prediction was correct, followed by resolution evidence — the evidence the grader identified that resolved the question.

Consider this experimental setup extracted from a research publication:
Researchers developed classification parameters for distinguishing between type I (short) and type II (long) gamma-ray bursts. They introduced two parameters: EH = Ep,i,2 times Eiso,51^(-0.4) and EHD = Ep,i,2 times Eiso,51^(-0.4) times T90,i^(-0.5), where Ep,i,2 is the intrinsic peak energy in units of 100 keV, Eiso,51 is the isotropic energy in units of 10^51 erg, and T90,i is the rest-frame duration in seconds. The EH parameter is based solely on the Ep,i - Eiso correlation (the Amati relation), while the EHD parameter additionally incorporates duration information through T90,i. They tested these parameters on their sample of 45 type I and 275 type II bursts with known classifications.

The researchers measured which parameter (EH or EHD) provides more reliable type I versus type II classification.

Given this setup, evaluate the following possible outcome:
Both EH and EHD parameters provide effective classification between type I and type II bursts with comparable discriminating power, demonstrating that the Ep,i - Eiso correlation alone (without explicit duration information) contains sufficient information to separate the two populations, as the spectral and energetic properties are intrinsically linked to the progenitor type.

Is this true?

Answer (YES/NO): NO